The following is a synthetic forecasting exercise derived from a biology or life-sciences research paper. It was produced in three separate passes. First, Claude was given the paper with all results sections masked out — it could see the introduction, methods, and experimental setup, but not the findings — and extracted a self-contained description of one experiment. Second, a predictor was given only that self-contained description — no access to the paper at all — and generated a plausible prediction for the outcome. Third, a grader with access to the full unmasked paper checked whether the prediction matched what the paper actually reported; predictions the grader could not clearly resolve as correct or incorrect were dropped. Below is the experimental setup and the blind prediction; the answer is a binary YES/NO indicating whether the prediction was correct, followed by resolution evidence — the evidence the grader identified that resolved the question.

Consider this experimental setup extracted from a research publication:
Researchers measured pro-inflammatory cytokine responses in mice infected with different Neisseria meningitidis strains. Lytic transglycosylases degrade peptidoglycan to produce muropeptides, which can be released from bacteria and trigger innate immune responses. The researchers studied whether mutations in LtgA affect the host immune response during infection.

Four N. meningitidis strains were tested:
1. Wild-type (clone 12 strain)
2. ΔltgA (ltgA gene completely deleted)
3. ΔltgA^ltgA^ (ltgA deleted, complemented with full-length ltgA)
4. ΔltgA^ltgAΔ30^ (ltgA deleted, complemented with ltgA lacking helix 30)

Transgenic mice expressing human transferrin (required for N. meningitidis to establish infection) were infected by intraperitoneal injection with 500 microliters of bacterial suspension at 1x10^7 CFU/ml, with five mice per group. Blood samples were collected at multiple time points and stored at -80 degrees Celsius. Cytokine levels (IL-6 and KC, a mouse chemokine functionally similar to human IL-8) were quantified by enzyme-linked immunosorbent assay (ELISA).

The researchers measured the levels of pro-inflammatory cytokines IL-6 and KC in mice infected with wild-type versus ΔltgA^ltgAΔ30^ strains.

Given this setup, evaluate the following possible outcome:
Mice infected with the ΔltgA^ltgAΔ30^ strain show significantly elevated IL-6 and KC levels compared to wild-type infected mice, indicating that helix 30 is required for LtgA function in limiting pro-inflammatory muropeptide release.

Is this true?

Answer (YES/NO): NO